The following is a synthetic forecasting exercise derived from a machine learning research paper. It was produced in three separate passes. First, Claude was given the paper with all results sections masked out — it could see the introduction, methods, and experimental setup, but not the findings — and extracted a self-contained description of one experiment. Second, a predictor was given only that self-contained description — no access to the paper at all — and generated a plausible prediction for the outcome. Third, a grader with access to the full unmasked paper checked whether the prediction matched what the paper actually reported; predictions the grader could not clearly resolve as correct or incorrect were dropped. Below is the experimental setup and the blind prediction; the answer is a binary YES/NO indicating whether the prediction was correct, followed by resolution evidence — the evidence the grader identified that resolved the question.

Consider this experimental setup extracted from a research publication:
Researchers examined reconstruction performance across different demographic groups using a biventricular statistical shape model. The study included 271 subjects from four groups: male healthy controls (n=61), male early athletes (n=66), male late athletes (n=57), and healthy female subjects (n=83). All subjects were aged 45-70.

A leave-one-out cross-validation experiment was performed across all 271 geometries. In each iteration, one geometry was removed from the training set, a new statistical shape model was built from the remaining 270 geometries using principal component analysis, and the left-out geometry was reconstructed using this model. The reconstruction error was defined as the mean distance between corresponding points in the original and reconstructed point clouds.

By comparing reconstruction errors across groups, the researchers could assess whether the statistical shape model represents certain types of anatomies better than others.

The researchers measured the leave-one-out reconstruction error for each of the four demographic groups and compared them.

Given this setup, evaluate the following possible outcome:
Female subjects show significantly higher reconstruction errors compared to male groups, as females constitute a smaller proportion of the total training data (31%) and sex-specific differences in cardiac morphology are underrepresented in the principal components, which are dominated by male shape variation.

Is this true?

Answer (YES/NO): NO